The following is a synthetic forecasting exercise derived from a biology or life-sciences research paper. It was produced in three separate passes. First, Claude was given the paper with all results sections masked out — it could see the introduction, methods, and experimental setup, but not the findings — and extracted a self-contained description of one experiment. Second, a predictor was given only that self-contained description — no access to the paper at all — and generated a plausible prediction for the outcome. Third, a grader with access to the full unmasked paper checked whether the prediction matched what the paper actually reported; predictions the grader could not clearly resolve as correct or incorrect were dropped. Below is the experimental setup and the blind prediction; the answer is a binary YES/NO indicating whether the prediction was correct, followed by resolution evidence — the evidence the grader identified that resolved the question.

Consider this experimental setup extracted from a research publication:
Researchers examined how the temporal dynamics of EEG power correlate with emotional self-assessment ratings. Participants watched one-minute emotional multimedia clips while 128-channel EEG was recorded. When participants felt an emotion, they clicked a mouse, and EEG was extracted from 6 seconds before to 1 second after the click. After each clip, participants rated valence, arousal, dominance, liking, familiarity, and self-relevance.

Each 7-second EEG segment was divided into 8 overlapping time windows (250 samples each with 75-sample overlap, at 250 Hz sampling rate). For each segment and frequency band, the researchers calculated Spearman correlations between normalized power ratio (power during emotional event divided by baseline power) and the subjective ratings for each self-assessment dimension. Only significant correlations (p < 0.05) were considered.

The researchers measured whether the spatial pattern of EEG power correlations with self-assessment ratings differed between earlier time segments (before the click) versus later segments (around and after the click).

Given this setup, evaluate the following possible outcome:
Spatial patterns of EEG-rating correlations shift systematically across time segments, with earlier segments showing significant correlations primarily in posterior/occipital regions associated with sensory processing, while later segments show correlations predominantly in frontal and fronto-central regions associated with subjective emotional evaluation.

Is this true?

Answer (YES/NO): NO